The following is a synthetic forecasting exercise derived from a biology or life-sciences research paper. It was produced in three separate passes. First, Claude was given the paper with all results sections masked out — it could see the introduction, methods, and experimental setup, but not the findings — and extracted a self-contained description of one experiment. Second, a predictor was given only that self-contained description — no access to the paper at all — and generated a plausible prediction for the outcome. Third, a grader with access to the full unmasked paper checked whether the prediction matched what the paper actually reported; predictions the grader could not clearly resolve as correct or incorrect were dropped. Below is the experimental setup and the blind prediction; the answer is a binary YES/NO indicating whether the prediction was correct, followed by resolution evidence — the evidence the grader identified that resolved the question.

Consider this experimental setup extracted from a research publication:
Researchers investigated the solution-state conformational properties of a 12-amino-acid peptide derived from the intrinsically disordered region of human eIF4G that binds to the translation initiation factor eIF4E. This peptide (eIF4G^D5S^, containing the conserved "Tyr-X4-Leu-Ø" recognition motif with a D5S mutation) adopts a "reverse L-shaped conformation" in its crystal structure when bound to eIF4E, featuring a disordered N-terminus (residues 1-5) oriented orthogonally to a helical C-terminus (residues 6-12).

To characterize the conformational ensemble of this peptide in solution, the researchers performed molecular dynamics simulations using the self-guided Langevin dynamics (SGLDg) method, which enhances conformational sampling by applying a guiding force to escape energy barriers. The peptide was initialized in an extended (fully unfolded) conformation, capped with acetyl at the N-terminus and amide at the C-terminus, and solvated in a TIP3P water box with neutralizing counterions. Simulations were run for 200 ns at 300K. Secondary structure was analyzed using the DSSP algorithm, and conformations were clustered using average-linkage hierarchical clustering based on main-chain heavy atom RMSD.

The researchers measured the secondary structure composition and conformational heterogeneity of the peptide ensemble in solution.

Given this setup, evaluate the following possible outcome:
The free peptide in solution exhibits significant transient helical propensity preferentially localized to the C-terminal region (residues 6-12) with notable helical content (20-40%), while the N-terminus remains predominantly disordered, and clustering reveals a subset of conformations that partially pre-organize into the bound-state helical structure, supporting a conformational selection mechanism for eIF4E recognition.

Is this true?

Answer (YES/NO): NO